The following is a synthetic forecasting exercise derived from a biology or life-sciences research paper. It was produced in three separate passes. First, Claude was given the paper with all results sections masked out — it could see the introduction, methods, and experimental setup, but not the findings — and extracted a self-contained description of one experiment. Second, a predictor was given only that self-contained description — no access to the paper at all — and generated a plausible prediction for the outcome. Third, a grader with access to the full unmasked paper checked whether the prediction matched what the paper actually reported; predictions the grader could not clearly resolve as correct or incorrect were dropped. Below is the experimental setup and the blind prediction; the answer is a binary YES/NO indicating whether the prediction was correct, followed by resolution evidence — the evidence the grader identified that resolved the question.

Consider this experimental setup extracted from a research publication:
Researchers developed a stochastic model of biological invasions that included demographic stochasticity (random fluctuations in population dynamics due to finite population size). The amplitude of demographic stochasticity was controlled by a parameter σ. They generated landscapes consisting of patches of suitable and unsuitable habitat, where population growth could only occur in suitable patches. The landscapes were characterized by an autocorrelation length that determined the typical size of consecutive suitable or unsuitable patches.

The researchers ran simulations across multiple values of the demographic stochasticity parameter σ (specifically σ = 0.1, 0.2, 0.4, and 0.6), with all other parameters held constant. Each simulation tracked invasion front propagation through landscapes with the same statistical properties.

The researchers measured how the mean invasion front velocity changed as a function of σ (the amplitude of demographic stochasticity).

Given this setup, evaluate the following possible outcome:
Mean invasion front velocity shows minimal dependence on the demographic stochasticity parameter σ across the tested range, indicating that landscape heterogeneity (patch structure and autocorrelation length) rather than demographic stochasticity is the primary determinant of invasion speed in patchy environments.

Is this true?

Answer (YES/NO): NO